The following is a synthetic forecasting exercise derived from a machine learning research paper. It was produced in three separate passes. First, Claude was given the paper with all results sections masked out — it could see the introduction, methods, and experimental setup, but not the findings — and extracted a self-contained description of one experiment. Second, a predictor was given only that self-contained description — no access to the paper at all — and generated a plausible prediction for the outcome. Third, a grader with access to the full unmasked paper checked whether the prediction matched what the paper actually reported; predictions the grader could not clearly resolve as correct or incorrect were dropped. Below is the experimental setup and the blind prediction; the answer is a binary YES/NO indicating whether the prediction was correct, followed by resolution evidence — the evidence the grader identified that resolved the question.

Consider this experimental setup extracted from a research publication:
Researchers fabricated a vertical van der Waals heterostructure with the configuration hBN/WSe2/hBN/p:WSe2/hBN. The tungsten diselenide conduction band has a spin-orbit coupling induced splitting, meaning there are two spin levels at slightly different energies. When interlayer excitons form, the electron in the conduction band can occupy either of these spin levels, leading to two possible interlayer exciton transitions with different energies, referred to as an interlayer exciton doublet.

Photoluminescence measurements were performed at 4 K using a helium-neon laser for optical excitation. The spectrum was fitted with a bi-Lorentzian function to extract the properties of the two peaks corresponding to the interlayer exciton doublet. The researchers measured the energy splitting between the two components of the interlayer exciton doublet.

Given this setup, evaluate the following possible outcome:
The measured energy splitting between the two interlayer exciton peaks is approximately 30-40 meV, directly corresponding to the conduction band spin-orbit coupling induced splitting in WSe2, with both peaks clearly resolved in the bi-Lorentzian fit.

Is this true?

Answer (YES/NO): NO